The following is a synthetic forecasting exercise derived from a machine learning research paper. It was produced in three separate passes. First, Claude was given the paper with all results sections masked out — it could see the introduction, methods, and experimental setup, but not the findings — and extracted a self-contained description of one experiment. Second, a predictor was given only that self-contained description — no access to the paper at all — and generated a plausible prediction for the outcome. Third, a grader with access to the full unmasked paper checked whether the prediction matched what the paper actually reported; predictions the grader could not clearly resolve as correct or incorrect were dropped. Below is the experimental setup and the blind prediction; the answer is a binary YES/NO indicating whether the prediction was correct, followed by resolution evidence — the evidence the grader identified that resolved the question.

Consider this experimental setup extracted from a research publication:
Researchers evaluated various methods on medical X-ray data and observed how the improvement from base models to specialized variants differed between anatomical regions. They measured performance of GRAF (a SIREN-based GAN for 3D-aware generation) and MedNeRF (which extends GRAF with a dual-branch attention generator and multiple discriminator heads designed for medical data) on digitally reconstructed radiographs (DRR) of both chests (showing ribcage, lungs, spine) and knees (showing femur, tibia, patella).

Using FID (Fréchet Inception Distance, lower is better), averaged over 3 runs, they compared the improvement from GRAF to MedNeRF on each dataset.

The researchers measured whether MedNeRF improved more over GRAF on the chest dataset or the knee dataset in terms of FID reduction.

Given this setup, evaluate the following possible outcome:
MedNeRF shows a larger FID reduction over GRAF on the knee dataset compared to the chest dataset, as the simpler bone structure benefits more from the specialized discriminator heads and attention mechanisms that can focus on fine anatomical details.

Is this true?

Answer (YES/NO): NO